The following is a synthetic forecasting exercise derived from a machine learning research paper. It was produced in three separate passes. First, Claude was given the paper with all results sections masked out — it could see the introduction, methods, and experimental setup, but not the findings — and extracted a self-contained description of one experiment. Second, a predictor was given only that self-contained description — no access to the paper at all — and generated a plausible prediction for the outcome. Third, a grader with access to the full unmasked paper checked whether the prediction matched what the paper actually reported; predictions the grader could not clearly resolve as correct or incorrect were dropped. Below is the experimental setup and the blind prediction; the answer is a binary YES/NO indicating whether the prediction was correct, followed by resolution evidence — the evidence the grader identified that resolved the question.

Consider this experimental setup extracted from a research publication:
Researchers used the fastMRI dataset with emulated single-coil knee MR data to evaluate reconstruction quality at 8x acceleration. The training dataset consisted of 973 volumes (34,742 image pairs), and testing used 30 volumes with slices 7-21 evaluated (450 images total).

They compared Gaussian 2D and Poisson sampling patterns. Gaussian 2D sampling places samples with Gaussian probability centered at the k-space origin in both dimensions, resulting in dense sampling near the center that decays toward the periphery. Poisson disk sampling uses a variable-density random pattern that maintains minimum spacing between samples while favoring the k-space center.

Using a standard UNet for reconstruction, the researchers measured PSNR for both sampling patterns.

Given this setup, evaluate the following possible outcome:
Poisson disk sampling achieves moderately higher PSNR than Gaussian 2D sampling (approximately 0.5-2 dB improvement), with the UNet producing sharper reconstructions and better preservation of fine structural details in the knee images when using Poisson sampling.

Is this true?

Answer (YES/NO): NO